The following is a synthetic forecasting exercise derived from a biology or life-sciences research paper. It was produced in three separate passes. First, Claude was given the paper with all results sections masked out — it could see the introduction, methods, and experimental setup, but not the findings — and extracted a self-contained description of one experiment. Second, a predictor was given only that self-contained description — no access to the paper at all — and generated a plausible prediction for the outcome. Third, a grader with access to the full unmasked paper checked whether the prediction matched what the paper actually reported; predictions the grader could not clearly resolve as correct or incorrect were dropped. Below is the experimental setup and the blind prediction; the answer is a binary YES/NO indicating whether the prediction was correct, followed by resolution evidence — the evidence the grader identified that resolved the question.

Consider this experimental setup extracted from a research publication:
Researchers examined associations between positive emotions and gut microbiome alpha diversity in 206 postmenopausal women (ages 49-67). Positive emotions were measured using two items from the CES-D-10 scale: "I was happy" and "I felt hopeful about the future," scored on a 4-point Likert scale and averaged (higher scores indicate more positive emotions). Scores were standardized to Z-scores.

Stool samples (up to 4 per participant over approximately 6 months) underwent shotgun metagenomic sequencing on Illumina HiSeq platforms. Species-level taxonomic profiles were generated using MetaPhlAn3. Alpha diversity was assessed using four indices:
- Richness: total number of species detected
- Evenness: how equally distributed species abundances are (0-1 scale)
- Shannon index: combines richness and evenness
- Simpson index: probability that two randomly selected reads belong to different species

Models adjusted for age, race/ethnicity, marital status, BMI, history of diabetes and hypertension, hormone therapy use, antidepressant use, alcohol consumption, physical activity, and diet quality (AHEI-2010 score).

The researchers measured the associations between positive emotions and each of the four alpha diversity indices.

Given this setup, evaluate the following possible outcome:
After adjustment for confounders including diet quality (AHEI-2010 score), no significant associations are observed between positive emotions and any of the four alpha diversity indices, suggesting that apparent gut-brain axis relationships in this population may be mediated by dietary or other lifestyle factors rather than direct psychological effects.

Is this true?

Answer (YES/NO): NO